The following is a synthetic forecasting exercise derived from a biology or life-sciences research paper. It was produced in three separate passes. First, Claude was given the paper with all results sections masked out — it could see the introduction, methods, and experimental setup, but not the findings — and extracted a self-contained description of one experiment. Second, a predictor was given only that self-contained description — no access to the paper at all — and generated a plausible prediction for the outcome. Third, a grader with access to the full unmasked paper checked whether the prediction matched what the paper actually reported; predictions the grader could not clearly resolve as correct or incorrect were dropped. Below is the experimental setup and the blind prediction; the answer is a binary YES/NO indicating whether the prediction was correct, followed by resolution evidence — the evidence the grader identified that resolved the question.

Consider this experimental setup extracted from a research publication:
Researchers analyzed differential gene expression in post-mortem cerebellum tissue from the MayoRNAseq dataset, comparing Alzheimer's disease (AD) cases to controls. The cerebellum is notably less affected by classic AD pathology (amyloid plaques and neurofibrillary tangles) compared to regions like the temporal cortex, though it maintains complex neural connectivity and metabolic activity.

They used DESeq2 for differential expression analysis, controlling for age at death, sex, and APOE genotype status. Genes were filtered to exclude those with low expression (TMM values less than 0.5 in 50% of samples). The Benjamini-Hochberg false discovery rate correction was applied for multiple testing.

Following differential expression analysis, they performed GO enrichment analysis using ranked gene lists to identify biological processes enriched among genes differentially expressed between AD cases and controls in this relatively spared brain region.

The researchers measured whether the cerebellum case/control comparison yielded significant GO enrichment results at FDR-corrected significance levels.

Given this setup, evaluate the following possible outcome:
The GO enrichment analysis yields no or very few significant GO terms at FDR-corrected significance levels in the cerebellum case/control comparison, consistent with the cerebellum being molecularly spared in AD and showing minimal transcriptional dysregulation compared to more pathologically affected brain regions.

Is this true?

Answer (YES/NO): NO